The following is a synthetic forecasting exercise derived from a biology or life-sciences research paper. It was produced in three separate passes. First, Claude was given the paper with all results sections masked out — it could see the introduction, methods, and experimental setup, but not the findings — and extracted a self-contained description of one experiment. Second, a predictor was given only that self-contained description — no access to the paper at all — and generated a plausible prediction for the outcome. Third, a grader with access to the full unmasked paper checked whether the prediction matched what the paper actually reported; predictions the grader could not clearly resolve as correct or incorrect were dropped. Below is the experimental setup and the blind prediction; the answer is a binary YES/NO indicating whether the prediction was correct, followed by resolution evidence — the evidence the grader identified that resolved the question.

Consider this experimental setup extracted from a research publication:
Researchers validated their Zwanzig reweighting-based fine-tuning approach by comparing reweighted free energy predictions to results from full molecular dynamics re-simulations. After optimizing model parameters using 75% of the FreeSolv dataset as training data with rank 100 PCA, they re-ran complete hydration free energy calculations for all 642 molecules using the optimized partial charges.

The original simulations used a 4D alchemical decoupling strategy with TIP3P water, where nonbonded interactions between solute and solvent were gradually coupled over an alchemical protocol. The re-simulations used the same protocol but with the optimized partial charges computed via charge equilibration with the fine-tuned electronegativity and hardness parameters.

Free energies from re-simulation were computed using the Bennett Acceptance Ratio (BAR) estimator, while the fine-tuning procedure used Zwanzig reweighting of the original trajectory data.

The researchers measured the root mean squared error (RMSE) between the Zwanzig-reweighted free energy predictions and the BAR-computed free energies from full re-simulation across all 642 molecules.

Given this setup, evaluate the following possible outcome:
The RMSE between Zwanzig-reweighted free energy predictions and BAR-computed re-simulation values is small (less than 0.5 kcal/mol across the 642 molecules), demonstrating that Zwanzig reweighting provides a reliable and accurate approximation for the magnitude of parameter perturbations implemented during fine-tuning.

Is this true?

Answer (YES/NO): YES